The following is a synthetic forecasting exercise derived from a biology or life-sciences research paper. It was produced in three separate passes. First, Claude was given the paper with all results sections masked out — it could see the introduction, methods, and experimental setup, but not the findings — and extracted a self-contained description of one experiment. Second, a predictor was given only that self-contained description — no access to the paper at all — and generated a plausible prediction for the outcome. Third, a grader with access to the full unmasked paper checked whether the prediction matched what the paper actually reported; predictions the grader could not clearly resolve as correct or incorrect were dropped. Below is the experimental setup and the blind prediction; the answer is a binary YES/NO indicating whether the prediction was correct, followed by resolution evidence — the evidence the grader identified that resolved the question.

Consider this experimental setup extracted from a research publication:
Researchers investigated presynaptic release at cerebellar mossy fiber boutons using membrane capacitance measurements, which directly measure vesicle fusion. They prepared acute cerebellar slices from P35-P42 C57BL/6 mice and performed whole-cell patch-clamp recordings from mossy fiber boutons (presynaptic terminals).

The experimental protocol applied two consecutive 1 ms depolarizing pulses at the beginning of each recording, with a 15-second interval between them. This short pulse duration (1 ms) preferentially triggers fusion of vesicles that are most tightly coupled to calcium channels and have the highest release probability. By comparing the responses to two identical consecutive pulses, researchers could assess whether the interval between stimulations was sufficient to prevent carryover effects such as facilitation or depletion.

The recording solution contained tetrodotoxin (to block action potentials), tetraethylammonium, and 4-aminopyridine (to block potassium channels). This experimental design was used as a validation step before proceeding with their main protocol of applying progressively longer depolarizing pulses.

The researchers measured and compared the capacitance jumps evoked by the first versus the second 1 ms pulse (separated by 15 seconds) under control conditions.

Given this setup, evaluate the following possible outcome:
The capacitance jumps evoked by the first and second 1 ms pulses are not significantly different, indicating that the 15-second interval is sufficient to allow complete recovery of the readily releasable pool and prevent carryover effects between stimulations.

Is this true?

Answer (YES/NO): YES